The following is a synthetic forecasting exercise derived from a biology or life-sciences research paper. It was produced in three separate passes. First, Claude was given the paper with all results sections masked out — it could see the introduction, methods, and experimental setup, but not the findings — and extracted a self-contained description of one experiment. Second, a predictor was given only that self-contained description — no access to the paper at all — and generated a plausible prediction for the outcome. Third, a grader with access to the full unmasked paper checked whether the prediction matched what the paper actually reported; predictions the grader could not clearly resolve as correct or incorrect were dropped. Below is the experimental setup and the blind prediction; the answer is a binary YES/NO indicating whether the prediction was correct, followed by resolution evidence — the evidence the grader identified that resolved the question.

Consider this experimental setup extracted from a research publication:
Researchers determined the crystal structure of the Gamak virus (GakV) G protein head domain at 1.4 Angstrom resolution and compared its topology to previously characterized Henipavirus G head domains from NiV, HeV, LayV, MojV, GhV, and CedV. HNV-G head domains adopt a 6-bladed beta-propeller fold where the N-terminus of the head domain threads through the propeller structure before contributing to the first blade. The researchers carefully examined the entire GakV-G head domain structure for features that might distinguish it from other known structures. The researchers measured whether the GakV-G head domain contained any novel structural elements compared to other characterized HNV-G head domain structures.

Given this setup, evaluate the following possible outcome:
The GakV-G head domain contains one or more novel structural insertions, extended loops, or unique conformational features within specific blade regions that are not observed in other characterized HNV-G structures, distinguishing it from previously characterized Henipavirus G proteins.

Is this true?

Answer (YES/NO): YES